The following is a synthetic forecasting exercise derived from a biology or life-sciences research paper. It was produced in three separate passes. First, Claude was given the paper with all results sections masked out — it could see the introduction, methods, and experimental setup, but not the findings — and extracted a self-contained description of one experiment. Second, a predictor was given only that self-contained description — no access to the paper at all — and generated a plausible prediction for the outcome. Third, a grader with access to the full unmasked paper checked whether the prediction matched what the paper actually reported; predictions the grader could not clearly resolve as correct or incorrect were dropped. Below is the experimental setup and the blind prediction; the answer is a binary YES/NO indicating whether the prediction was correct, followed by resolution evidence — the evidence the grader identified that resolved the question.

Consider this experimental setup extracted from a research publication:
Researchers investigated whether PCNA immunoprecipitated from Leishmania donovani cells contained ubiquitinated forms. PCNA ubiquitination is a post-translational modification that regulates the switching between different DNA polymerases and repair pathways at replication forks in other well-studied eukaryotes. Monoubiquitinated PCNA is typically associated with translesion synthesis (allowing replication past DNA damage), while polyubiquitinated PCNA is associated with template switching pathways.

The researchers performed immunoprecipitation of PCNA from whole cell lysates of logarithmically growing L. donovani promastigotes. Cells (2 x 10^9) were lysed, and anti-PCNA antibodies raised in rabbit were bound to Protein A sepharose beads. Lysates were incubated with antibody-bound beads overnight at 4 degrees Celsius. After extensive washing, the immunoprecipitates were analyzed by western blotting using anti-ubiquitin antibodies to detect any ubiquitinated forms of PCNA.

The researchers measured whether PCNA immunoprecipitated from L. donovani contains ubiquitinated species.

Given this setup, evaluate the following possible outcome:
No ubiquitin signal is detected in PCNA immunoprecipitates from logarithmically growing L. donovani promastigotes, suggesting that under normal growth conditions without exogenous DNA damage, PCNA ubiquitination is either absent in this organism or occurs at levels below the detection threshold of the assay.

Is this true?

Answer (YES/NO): NO